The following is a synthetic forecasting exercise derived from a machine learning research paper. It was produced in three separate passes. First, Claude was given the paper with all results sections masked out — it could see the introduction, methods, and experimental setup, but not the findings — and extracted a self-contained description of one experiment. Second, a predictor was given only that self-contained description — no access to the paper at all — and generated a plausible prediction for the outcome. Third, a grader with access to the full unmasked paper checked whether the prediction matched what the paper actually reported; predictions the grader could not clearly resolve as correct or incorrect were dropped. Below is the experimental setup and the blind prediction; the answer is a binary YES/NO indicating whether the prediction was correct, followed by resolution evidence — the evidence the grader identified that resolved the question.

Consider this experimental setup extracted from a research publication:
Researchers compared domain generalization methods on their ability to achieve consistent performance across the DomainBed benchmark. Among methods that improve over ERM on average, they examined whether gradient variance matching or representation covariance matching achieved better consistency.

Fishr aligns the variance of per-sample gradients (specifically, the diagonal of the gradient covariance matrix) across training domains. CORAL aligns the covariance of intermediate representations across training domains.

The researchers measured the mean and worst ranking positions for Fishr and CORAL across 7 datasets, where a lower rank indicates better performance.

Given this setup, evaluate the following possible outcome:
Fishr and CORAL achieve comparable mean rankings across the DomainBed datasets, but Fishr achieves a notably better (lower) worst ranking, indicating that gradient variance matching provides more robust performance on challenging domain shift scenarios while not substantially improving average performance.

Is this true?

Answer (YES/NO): NO